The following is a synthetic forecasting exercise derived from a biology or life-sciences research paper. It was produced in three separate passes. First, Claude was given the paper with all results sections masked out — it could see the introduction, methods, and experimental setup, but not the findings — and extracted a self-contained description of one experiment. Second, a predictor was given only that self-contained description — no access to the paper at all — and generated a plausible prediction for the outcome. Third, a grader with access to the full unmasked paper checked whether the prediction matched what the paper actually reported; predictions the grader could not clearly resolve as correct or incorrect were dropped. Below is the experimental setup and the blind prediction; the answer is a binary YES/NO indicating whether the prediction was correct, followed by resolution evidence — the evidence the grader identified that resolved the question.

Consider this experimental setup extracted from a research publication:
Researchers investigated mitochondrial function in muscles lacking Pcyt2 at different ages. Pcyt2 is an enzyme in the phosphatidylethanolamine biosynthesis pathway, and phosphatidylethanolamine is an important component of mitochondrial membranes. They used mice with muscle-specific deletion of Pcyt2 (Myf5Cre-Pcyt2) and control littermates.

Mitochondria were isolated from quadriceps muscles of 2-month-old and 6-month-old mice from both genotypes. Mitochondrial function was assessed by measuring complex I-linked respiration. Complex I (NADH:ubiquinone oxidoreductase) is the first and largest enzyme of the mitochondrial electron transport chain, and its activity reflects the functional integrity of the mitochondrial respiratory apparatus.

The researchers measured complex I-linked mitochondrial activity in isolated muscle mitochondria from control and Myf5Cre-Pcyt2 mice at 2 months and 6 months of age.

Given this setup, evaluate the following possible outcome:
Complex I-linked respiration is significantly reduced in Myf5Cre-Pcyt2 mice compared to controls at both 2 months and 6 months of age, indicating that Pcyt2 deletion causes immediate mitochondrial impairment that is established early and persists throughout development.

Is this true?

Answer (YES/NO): NO